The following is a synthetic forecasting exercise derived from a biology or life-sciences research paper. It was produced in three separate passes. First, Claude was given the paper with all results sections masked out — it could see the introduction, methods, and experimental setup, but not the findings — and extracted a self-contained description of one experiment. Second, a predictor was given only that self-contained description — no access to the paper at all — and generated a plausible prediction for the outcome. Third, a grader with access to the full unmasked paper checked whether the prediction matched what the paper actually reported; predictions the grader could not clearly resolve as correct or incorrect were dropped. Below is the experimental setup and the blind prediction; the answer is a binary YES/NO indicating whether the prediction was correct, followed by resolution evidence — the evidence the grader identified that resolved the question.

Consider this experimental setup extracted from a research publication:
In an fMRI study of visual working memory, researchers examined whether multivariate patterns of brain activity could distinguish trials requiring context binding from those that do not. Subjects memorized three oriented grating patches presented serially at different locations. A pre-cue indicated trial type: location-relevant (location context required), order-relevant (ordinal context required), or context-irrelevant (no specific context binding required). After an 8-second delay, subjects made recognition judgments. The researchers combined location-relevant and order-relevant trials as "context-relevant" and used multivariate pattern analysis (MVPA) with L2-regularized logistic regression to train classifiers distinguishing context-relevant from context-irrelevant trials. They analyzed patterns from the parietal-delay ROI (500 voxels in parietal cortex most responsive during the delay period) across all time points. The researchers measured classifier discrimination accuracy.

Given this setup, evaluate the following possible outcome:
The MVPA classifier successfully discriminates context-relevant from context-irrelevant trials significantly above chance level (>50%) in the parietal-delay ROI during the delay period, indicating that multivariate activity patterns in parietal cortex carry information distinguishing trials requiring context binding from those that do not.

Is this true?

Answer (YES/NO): YES